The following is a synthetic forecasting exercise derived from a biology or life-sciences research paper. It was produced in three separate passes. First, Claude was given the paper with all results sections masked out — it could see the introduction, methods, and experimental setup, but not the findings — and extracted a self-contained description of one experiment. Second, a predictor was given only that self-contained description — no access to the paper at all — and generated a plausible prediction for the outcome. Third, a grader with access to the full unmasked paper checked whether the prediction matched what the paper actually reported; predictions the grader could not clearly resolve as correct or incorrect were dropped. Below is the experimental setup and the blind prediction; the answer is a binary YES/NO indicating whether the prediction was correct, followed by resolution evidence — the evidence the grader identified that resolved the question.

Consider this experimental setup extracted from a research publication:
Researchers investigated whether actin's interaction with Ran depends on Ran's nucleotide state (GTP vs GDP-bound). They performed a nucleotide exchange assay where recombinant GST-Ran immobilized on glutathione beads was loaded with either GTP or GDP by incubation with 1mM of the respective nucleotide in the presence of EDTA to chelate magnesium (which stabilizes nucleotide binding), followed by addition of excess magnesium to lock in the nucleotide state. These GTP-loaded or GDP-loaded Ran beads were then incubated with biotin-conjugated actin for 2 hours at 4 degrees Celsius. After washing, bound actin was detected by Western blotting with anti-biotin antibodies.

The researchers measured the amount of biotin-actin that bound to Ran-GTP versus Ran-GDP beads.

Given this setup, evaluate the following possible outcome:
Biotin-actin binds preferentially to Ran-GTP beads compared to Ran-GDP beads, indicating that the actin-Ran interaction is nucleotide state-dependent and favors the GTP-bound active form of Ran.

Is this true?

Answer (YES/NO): NO